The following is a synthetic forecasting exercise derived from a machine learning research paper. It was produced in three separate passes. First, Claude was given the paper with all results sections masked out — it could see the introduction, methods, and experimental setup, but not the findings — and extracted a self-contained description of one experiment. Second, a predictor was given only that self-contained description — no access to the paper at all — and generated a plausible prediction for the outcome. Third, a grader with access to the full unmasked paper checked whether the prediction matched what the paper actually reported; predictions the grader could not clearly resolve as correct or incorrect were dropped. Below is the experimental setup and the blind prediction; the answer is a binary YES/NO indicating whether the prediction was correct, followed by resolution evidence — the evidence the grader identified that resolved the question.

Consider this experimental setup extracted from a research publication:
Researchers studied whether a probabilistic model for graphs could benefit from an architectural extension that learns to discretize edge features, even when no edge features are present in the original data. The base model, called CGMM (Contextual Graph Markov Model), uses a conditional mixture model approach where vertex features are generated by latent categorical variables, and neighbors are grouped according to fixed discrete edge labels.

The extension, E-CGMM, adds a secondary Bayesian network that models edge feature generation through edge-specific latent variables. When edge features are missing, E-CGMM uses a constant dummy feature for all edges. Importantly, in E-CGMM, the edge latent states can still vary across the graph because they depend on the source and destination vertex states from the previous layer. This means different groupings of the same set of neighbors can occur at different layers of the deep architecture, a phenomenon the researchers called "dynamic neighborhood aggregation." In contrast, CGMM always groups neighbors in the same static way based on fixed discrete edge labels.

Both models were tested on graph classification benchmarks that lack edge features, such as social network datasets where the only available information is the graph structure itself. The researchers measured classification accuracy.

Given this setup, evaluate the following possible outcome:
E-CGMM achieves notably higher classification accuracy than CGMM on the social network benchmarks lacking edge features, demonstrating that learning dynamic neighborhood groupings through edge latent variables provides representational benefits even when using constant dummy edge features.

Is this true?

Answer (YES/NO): NO